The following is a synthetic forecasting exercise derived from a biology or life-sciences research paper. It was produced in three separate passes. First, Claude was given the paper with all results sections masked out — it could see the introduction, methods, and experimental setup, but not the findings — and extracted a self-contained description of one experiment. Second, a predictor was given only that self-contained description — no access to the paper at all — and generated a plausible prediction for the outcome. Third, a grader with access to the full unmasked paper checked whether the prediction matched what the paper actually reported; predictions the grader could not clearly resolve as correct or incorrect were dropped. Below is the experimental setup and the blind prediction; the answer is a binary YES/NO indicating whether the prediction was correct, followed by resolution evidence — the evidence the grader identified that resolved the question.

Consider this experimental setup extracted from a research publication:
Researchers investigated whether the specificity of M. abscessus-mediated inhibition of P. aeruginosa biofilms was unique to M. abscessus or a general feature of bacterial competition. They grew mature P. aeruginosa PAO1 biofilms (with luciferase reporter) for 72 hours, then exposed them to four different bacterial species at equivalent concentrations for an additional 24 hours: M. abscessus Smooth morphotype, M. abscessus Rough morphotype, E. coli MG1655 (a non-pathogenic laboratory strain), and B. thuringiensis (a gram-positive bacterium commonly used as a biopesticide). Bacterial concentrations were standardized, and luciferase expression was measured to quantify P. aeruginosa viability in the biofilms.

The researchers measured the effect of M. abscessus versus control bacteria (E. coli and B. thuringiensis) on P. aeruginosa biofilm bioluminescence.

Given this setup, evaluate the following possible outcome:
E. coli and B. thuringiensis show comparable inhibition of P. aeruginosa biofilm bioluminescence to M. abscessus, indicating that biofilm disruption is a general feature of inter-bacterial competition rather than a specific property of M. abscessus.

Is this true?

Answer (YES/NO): NO